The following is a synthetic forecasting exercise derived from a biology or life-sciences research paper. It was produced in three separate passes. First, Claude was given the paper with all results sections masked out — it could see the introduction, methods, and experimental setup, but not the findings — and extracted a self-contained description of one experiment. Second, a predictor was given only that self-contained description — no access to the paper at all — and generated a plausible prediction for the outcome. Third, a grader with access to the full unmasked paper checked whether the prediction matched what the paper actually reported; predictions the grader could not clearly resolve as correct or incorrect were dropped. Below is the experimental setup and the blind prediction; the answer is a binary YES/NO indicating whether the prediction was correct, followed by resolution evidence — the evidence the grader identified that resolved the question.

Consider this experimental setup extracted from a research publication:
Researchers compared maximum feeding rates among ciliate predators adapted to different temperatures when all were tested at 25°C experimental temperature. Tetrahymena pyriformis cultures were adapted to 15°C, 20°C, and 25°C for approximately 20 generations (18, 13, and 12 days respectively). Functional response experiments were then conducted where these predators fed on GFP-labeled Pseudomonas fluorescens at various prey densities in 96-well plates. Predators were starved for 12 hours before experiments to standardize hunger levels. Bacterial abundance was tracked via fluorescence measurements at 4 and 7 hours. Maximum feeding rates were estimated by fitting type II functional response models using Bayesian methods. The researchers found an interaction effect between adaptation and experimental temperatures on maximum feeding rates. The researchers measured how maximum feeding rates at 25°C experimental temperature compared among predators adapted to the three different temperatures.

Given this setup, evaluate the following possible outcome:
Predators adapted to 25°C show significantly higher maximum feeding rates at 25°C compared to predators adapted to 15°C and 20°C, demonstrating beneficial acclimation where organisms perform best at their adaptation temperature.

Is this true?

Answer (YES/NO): NO